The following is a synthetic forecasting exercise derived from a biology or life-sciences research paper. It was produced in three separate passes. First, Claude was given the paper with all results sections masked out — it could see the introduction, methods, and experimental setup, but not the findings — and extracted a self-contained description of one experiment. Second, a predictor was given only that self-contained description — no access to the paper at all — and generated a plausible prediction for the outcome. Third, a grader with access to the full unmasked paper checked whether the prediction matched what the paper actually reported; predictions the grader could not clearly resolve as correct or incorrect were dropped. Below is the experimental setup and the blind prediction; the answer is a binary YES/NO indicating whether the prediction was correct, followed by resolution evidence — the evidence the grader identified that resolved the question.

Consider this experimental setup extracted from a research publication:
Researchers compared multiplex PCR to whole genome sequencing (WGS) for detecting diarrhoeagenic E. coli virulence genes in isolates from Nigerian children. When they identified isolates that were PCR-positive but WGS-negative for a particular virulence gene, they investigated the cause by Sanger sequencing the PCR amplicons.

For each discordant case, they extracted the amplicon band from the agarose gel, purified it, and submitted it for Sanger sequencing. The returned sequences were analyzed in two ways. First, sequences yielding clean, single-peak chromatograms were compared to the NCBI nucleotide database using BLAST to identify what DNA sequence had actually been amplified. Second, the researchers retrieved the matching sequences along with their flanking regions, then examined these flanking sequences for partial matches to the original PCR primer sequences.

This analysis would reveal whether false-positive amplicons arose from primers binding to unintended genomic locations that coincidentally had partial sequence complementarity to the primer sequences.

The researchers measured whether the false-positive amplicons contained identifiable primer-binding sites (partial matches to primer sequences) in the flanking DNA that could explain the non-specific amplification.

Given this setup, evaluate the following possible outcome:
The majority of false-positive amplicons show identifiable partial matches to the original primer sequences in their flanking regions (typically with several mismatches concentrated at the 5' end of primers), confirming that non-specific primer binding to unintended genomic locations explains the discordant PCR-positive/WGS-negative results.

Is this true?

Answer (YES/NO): NO